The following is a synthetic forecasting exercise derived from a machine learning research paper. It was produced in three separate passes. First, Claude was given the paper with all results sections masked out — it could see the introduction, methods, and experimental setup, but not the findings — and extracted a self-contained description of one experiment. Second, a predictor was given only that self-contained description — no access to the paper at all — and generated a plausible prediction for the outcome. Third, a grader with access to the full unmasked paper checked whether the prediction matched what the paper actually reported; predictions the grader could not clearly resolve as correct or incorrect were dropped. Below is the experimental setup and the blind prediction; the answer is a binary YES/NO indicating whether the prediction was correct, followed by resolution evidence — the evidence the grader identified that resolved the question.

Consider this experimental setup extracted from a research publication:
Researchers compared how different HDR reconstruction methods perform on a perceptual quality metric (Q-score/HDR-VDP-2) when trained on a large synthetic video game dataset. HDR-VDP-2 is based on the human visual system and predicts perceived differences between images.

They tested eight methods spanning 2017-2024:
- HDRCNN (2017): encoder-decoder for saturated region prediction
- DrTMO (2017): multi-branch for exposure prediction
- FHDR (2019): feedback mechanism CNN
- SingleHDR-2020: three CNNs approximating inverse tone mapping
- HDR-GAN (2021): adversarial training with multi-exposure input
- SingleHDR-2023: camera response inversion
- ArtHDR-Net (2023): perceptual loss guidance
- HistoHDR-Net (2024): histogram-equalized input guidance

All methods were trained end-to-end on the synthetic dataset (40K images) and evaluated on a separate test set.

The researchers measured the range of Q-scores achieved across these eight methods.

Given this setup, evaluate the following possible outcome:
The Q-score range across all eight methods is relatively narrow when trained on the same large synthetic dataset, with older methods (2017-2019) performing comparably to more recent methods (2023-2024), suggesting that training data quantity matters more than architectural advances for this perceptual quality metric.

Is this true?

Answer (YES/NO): NO